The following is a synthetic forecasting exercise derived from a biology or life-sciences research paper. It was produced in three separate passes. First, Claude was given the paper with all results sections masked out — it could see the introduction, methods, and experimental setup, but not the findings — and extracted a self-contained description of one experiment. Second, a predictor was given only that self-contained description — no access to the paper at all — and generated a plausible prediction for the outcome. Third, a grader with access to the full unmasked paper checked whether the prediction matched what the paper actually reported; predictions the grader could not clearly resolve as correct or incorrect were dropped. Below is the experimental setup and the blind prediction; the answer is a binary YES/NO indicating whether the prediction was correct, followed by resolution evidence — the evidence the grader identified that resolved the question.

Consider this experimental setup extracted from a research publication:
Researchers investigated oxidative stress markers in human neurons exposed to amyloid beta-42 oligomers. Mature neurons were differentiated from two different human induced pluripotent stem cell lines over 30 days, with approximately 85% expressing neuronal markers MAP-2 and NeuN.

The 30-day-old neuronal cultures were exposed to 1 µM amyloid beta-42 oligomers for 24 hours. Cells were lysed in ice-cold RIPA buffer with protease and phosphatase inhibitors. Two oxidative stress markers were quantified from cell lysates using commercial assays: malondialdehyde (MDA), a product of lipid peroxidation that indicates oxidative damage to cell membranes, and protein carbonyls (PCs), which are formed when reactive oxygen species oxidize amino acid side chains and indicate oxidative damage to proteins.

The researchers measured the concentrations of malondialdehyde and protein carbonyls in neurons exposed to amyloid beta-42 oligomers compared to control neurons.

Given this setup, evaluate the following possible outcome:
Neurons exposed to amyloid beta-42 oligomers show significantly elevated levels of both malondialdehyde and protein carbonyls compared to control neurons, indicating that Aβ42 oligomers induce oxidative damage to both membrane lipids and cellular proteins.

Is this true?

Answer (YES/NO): YES